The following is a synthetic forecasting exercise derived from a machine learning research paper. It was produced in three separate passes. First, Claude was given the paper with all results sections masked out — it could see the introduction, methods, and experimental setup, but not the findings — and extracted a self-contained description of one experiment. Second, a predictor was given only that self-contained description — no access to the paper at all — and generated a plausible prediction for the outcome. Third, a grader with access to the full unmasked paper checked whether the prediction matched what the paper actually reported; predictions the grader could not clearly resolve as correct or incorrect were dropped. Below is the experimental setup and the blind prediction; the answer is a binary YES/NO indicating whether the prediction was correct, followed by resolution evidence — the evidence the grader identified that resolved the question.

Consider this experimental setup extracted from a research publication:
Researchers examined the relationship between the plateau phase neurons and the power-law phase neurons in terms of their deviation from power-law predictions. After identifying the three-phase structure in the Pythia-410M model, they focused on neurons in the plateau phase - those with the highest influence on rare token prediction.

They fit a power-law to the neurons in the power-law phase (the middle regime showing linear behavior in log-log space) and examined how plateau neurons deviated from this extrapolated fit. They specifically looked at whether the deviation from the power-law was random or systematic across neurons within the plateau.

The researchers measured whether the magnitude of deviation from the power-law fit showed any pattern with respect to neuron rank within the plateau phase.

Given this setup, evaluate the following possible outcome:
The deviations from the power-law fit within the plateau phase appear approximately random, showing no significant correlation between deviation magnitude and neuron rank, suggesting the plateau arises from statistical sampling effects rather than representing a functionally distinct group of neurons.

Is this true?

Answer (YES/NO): NO